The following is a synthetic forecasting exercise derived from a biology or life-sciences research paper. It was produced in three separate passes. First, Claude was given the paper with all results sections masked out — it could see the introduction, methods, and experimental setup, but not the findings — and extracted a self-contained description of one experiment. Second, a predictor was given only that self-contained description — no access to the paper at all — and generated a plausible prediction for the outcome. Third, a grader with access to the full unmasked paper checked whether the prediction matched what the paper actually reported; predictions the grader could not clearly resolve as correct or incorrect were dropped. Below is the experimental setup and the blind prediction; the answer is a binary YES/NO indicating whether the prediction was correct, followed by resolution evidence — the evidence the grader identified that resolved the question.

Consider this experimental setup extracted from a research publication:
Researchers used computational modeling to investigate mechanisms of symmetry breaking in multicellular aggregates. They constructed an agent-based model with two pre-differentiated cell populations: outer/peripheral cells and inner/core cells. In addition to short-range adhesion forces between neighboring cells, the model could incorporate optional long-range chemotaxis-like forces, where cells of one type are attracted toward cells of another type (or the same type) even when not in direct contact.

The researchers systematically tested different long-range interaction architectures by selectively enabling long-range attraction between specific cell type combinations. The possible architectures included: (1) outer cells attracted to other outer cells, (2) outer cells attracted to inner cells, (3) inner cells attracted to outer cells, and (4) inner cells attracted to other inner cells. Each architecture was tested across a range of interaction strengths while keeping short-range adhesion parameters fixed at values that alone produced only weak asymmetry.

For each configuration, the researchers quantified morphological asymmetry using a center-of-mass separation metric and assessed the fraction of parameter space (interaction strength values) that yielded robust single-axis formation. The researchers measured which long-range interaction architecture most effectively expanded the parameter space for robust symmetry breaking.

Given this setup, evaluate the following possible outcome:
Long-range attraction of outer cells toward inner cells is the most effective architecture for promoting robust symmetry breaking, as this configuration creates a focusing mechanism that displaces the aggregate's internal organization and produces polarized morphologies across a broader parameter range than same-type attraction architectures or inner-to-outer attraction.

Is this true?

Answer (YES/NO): NO